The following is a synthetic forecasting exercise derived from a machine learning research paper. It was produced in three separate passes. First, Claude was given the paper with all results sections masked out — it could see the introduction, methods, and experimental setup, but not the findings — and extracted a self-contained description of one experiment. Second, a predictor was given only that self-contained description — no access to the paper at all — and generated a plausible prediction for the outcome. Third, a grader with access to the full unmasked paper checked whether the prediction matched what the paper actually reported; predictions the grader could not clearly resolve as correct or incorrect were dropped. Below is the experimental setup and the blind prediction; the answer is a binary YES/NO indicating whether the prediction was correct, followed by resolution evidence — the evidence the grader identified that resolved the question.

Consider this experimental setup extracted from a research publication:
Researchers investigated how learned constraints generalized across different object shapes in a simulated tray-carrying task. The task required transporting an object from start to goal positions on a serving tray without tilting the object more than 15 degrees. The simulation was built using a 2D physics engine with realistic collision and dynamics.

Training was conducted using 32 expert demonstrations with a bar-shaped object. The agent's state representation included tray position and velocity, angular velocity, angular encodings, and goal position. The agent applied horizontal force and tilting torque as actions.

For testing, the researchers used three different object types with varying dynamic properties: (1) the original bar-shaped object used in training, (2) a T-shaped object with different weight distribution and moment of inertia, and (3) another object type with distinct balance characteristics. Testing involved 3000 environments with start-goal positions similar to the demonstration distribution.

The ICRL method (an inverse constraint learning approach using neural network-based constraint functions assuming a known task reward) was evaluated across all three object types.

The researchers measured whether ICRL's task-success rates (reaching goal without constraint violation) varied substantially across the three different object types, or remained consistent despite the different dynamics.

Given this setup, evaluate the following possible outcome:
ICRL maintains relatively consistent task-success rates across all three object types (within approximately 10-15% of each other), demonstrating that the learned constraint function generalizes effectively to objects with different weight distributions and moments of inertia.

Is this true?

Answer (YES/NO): NO